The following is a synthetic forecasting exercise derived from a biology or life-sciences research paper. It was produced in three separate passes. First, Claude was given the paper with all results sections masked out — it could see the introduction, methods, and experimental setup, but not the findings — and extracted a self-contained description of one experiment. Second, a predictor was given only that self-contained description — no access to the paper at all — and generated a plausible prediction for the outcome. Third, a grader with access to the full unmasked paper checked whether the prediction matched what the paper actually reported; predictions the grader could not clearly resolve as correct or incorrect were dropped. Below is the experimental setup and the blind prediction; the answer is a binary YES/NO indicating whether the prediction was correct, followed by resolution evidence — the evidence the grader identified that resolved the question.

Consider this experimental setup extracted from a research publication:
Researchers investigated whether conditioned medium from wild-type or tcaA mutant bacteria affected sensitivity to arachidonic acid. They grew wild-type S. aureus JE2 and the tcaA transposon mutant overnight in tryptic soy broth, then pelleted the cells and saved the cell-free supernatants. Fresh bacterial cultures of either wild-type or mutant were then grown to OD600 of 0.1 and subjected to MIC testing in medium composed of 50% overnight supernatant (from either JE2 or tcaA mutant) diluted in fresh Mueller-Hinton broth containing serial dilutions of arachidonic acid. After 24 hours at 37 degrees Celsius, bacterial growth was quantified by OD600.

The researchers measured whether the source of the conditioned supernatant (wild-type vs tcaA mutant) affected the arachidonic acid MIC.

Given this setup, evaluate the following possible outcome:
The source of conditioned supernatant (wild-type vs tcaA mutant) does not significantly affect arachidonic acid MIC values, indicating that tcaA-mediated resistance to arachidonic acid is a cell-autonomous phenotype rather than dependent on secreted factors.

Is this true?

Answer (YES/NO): NO